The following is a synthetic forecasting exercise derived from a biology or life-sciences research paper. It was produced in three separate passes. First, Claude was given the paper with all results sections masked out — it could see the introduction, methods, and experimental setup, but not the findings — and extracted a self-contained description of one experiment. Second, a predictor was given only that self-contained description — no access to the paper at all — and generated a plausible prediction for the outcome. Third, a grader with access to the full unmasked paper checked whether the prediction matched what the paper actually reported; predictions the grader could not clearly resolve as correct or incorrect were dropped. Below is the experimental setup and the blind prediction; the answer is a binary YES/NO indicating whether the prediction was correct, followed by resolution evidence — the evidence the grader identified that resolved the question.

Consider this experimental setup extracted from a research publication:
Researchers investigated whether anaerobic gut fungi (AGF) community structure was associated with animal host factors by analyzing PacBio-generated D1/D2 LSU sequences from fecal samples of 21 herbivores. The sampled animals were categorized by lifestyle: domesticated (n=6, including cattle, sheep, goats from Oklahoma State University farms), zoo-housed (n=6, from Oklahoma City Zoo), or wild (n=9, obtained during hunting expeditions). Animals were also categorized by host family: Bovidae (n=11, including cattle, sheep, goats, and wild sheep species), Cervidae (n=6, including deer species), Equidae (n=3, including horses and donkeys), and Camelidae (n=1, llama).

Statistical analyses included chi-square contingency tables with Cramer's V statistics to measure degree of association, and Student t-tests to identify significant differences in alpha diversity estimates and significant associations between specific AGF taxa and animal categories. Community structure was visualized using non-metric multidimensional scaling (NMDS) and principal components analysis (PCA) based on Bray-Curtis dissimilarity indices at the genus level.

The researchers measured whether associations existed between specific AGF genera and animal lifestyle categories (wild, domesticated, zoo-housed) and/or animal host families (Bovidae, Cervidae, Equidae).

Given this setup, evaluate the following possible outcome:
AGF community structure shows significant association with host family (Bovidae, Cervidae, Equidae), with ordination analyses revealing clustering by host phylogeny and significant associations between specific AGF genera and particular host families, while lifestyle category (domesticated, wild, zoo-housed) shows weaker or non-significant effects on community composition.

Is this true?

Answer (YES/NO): NO